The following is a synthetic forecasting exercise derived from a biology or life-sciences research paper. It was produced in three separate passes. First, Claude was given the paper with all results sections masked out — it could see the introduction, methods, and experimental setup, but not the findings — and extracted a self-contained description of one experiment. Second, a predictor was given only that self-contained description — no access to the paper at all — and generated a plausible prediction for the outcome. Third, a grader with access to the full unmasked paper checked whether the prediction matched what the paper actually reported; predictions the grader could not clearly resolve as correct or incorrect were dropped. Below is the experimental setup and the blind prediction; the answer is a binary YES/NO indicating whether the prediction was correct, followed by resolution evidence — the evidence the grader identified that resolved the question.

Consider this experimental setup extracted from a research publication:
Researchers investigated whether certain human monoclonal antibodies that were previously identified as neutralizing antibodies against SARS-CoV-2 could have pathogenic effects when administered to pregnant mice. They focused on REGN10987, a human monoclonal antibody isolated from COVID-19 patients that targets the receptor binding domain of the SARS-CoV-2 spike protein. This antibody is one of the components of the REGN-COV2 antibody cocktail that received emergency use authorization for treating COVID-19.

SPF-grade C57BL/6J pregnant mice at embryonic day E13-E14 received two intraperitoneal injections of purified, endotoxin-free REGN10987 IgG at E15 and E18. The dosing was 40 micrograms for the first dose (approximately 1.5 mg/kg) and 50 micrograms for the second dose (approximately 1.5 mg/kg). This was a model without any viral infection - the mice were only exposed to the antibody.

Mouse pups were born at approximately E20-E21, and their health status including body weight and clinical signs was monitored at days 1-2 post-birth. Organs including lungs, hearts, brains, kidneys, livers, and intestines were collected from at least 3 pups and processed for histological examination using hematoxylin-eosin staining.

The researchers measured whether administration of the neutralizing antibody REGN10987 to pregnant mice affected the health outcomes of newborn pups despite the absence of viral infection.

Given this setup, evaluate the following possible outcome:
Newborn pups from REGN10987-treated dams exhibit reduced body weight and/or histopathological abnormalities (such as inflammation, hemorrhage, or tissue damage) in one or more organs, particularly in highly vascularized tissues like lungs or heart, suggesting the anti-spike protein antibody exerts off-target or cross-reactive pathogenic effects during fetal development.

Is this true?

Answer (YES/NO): YES